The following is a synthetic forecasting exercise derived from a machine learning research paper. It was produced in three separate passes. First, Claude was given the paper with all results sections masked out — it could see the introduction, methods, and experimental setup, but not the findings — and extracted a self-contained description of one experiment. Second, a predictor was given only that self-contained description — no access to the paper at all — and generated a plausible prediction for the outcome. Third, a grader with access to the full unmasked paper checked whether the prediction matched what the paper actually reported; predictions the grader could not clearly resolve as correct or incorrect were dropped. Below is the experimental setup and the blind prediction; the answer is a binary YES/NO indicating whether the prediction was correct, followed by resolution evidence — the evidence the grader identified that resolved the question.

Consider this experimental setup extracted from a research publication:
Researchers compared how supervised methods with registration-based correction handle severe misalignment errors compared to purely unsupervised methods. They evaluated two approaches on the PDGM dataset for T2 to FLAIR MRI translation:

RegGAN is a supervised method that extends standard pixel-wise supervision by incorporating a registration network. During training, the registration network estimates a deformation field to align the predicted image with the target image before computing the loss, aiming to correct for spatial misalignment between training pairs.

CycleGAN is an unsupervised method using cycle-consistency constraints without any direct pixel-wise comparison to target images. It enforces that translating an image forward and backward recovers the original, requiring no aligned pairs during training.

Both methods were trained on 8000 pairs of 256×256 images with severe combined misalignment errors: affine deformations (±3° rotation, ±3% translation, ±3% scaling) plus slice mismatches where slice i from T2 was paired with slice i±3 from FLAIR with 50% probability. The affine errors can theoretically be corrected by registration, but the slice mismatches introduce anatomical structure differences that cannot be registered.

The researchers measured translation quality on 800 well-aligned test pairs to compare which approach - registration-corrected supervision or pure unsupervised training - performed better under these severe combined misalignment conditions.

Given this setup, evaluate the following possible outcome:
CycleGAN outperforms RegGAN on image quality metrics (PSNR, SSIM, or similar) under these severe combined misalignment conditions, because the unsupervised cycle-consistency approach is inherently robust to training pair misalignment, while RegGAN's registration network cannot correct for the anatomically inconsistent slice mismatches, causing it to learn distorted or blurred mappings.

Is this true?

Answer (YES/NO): YES